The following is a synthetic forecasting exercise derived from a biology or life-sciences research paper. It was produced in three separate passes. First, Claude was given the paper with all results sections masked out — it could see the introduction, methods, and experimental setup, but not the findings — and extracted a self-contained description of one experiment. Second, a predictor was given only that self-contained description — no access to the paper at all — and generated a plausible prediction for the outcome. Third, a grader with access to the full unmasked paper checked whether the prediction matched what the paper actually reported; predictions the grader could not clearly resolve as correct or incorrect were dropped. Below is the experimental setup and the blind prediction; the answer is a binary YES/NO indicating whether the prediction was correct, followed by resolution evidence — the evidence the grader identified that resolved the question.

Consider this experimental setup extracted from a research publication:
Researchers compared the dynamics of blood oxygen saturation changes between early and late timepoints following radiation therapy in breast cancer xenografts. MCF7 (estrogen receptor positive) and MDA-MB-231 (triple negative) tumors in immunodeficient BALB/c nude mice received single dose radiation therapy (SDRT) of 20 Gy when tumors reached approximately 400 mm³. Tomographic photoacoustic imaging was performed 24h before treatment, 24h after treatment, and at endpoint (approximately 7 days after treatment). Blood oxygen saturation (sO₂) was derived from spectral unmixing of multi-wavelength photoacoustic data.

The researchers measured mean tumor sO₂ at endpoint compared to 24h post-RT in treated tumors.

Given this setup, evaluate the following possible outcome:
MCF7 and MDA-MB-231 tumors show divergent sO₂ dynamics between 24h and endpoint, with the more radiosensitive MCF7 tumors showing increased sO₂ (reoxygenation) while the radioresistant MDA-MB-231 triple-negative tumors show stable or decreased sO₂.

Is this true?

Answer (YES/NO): NO